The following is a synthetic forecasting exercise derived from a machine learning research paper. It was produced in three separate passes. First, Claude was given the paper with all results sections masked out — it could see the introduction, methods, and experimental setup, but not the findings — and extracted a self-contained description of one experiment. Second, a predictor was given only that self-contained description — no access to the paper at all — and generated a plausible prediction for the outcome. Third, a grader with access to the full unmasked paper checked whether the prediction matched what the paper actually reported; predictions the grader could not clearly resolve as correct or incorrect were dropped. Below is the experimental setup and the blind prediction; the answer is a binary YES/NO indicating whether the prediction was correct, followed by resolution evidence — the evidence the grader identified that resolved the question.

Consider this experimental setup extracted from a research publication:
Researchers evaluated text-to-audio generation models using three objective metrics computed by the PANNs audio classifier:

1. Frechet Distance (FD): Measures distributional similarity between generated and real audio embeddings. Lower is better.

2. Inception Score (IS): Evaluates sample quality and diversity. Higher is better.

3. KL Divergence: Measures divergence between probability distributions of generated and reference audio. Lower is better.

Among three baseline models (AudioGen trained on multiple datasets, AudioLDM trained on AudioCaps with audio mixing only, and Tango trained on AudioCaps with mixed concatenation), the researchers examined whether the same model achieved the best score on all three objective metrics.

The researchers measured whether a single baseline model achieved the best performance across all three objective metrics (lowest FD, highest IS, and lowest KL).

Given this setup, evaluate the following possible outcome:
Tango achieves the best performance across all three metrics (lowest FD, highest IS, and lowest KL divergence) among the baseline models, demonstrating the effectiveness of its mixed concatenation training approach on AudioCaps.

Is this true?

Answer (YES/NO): NO